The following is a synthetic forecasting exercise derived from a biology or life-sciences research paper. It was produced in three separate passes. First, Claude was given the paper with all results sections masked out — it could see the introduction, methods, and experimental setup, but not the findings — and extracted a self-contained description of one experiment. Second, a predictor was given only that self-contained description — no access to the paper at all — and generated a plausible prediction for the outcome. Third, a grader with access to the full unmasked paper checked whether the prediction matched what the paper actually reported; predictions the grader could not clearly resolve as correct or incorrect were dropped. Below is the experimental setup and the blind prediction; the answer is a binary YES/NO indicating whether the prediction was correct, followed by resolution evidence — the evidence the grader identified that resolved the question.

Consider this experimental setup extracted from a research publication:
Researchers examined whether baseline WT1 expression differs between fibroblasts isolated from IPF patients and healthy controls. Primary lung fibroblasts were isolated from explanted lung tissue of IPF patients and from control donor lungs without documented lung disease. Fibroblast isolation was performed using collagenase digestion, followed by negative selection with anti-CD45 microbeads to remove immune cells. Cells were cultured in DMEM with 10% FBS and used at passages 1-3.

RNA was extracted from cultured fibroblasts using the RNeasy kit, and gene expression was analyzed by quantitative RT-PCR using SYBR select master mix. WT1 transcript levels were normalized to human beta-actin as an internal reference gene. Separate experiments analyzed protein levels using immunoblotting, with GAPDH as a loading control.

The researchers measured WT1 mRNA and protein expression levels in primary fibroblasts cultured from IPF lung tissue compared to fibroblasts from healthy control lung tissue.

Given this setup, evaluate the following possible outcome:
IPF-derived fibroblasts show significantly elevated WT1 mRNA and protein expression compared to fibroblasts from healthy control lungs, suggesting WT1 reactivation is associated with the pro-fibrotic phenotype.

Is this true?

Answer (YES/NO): YES